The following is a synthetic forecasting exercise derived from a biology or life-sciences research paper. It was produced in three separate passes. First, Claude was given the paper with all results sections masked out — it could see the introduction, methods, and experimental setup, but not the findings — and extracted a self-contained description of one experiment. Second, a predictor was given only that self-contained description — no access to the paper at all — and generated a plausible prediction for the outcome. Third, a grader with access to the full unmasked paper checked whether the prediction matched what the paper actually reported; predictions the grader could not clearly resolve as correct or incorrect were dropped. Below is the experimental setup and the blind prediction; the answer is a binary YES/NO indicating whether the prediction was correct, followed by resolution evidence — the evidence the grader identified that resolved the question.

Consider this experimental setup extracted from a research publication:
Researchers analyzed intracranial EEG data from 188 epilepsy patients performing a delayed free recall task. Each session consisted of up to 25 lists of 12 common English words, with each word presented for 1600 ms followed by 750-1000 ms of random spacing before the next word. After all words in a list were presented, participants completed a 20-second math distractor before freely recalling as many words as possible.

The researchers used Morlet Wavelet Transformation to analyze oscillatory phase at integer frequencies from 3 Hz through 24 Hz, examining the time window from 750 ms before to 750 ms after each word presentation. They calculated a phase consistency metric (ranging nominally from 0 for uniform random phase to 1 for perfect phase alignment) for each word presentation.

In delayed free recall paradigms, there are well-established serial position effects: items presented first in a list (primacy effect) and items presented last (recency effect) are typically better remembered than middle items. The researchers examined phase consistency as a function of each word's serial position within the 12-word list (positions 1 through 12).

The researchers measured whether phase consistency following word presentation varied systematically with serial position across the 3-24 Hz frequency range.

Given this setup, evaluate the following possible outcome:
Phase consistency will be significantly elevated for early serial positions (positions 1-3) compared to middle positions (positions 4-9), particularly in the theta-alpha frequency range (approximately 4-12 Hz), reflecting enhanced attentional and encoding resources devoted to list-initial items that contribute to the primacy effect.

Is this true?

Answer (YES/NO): NO